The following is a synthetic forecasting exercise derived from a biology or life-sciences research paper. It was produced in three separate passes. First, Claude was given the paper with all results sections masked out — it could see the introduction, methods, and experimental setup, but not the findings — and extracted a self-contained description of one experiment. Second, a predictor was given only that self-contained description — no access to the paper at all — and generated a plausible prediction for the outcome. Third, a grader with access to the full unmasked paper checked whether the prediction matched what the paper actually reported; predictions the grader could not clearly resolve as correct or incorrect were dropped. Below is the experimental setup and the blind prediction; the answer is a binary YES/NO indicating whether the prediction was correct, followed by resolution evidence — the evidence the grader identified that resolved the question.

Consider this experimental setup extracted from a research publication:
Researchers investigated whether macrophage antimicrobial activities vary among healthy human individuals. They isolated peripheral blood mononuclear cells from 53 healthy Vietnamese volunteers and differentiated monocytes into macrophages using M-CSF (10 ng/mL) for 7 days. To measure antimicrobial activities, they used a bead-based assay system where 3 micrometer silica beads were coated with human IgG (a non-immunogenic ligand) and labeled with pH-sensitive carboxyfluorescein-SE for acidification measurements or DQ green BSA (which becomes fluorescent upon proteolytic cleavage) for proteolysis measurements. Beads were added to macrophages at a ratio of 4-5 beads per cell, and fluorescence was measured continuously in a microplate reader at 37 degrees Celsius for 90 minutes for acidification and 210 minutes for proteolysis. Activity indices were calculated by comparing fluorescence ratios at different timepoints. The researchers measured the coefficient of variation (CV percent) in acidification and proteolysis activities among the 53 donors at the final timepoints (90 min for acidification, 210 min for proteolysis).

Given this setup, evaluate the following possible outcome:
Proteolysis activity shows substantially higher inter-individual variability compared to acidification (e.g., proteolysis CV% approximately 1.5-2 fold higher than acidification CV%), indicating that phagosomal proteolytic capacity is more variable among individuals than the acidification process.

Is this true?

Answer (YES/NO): NO